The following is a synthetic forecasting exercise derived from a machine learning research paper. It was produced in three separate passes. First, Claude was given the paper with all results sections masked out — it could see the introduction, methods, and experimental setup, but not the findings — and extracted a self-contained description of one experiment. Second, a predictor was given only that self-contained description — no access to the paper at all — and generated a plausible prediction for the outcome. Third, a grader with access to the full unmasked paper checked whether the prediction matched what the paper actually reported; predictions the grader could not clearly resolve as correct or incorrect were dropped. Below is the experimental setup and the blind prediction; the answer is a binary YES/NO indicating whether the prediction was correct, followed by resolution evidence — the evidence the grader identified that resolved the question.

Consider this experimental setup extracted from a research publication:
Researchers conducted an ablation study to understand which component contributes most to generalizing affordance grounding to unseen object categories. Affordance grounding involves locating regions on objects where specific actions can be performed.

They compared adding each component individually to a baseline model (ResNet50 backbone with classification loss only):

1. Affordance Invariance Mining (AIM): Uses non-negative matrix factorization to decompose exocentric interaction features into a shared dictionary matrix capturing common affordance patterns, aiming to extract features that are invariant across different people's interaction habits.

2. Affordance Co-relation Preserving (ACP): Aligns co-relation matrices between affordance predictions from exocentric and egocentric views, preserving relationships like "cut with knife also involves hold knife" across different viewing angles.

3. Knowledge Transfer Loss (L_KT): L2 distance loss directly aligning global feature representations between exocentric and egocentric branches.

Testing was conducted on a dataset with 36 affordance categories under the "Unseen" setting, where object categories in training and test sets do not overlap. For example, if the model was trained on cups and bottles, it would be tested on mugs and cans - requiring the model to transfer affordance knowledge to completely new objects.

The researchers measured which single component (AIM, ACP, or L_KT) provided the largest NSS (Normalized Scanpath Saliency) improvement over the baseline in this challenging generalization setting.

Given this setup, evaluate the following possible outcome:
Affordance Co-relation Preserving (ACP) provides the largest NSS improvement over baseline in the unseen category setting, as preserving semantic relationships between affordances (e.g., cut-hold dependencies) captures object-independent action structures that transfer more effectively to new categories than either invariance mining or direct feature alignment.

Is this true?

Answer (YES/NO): NO